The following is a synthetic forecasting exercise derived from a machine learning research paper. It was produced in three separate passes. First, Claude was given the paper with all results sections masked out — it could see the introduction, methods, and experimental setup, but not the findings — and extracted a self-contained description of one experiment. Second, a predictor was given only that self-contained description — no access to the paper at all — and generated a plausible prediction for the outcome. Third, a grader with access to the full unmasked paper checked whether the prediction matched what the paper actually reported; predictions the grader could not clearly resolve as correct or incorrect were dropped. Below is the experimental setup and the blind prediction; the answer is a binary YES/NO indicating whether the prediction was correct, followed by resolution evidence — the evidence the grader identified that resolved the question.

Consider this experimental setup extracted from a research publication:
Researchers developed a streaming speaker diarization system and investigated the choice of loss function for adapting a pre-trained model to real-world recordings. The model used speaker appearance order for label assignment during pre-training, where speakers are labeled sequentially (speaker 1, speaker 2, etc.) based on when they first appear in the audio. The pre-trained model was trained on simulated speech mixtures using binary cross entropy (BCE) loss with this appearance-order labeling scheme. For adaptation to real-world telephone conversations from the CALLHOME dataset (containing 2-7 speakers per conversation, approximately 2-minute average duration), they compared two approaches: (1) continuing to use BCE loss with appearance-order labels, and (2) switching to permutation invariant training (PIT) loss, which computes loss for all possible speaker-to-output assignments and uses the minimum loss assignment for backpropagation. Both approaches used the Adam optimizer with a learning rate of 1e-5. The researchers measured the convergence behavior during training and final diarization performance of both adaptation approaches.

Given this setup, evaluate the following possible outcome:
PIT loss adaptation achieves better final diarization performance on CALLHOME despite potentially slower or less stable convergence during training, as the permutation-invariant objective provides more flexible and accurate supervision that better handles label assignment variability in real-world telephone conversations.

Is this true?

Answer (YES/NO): NO